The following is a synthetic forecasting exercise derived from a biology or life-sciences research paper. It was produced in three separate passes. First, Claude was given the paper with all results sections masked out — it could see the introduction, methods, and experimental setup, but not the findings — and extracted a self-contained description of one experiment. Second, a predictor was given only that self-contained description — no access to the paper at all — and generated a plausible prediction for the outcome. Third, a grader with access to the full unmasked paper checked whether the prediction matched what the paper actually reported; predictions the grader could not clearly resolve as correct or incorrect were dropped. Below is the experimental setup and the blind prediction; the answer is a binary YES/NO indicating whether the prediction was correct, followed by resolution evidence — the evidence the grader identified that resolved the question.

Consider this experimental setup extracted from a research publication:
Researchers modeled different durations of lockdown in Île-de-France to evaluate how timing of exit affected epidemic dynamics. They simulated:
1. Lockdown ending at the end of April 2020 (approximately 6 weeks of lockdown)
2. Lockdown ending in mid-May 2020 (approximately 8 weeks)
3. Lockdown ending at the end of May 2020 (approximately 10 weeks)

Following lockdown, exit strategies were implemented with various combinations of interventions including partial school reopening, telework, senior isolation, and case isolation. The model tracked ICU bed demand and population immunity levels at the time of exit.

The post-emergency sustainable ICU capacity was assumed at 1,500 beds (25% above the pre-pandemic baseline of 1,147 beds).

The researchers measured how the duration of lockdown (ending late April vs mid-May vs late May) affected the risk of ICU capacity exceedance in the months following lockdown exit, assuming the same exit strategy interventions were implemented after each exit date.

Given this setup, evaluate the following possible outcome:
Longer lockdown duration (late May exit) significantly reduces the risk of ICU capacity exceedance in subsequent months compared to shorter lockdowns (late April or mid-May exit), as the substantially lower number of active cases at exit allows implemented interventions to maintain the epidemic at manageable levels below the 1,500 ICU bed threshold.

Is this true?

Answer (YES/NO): NO